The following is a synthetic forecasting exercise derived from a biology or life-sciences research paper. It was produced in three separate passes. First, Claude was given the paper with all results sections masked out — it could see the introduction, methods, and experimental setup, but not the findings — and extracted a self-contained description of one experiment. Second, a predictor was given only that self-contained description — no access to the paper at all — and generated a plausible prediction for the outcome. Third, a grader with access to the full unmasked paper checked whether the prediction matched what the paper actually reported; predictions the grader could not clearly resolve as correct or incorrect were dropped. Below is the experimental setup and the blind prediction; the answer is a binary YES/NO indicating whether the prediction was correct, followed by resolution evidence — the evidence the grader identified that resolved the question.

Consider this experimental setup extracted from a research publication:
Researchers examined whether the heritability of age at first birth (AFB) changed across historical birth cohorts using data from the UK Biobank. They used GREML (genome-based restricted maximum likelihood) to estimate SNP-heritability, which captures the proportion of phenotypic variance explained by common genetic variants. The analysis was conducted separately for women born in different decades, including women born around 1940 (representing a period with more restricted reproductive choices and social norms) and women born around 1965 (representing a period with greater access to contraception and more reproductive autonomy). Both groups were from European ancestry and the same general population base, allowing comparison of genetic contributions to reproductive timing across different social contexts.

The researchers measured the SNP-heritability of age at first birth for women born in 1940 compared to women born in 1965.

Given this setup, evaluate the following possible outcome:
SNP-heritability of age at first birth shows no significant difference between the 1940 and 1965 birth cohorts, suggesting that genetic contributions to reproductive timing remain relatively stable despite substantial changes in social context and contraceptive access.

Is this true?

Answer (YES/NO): NO